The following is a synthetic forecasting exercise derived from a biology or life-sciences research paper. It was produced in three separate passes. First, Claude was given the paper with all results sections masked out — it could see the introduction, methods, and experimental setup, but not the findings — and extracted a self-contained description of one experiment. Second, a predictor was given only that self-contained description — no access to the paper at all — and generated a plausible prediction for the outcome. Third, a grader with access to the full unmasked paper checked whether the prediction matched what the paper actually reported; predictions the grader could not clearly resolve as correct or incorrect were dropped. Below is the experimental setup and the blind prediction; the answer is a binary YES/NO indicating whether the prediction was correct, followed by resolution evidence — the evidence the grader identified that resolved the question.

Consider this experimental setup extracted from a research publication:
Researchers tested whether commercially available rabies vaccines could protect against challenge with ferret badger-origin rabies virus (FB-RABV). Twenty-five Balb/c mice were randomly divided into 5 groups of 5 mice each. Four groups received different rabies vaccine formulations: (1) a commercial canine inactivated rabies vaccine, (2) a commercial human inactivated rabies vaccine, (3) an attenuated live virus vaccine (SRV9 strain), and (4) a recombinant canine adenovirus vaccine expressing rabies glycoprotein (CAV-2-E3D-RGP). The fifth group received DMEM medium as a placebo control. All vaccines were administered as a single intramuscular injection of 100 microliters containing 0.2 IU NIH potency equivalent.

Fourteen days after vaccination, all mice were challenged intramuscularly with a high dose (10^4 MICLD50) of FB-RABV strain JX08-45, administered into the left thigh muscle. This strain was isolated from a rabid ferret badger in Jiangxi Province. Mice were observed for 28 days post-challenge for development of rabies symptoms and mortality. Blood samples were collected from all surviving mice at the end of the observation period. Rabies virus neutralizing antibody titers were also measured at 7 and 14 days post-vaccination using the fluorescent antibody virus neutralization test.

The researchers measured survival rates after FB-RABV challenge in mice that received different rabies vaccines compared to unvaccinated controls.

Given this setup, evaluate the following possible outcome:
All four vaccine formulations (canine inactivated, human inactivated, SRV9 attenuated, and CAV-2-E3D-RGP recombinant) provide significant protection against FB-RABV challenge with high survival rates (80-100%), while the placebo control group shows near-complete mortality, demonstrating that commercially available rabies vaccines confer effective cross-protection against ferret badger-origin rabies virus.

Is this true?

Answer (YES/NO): YES